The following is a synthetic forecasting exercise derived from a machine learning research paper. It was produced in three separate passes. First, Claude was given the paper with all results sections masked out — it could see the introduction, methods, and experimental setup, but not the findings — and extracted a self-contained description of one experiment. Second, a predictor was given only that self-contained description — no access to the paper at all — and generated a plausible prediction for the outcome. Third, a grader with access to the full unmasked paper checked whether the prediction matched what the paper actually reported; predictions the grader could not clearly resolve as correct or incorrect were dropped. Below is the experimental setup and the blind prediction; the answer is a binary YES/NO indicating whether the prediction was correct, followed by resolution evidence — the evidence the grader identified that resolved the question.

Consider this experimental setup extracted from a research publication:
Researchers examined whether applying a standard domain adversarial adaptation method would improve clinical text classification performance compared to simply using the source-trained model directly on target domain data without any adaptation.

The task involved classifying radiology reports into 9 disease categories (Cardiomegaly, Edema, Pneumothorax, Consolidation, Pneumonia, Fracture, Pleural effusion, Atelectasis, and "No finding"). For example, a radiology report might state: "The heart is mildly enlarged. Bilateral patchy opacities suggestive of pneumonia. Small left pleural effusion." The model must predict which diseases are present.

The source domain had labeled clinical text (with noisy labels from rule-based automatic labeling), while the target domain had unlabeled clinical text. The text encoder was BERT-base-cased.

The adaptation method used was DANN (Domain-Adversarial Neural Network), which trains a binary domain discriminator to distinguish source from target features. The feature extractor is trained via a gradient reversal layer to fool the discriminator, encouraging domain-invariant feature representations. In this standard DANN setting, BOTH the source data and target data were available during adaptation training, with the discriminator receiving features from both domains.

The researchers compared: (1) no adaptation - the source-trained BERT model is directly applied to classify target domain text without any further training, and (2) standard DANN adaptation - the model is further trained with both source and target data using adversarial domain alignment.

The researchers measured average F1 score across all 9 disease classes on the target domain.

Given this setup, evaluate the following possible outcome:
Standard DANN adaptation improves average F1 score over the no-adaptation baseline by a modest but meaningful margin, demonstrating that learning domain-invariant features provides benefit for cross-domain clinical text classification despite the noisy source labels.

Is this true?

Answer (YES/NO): NO